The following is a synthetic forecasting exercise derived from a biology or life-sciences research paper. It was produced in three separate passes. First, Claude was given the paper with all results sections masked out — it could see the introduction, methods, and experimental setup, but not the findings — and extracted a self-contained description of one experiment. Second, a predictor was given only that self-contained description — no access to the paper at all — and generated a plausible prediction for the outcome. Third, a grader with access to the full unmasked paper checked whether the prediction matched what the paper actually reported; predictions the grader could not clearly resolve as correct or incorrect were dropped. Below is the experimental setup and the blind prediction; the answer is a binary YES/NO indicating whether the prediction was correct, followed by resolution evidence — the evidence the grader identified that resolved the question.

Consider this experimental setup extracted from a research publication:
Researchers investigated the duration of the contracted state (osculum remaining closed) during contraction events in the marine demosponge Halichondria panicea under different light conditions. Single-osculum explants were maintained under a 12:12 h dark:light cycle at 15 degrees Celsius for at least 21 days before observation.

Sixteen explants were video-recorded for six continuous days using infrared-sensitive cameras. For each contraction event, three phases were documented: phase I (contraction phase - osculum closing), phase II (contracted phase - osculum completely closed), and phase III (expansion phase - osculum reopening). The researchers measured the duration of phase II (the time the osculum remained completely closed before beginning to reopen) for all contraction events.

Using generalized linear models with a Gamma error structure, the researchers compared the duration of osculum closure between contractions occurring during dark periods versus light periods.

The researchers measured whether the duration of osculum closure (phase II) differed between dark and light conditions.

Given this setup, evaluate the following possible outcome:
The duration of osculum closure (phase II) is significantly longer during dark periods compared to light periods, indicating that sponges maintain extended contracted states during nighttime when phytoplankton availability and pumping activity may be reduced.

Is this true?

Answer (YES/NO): NO